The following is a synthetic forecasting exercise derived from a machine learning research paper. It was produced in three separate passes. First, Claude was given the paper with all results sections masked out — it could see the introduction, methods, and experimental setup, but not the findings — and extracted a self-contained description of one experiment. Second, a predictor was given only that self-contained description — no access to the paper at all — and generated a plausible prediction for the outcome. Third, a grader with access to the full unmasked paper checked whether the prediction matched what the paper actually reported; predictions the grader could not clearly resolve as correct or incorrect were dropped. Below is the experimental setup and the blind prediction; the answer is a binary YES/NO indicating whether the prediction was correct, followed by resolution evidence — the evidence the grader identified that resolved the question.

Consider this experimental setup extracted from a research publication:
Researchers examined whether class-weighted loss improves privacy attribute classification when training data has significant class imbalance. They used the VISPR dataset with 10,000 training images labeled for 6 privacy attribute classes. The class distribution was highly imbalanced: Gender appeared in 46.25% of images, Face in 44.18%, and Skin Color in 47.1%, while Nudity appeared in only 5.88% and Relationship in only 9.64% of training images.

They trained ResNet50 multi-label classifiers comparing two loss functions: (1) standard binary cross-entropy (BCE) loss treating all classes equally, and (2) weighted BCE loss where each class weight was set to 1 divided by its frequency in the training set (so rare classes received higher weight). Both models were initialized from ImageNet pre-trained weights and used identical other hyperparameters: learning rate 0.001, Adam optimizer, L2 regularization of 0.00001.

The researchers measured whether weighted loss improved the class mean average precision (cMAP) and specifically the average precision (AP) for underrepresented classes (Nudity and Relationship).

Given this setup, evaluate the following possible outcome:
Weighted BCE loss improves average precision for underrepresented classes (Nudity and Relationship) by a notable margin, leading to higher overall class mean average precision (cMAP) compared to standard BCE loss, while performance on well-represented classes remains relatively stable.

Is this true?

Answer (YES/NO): NO